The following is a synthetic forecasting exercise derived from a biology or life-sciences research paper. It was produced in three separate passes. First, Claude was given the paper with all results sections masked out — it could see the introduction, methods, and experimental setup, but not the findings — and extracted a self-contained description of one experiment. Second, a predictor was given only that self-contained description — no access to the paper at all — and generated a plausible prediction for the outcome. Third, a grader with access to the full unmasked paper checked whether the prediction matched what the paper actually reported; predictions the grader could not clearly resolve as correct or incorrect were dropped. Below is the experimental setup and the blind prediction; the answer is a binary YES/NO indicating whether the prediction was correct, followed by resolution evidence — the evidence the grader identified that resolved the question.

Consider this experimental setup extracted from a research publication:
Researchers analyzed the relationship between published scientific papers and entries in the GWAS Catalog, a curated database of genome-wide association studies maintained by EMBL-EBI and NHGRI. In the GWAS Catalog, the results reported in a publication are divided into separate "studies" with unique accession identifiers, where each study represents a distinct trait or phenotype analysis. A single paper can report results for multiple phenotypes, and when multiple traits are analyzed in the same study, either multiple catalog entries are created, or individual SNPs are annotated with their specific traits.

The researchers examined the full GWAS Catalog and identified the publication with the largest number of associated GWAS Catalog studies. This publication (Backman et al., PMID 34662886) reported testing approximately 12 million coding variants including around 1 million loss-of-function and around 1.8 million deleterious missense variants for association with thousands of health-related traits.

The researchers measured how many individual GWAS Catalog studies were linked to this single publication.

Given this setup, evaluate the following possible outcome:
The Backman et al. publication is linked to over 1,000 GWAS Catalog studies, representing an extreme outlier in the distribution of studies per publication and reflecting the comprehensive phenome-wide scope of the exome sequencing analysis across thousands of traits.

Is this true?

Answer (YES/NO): YES